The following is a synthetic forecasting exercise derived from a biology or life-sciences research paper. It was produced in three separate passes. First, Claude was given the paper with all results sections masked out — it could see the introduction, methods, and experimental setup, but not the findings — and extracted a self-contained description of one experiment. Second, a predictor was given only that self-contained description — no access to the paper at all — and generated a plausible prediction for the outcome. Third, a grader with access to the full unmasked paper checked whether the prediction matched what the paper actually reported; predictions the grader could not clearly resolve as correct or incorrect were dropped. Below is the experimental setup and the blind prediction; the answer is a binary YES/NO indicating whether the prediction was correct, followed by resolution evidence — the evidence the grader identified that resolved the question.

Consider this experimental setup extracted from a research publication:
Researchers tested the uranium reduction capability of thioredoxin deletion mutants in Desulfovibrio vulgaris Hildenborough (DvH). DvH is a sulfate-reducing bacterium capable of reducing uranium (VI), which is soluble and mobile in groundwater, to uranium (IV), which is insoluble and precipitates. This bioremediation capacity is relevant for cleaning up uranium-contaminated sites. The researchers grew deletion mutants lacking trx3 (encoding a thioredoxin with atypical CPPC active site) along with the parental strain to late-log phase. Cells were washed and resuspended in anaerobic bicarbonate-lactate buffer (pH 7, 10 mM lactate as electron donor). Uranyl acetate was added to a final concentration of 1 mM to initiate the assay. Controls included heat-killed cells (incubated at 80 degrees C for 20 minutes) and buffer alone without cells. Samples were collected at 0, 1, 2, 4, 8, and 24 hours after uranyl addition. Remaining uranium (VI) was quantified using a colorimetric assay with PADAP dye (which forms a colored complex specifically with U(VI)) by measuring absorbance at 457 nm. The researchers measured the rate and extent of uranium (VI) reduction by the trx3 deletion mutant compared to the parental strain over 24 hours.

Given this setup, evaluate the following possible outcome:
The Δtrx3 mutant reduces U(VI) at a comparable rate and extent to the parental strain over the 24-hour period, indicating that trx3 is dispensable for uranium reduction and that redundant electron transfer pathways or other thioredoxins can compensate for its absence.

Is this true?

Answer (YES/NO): YES